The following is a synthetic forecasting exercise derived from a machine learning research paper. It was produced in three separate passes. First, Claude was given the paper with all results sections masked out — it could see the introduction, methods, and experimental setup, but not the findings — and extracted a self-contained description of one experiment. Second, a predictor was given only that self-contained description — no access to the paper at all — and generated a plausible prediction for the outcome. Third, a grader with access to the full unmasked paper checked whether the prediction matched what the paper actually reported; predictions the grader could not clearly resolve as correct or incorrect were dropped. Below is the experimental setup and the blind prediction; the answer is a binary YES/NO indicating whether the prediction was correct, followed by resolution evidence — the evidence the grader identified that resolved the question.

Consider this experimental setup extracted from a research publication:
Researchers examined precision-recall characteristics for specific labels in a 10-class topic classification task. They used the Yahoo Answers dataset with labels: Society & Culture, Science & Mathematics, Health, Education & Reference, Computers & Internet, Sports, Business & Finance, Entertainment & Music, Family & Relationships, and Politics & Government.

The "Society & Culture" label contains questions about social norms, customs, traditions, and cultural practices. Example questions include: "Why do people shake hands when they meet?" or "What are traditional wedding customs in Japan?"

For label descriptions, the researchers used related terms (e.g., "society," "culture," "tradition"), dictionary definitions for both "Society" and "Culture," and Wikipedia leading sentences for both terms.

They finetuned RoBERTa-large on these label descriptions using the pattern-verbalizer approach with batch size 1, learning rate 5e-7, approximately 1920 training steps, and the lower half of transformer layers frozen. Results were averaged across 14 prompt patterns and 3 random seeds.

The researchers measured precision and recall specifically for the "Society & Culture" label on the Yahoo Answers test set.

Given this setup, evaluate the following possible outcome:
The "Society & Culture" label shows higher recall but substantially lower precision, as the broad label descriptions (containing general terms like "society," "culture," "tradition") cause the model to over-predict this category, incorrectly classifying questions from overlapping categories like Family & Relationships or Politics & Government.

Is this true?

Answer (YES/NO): NO